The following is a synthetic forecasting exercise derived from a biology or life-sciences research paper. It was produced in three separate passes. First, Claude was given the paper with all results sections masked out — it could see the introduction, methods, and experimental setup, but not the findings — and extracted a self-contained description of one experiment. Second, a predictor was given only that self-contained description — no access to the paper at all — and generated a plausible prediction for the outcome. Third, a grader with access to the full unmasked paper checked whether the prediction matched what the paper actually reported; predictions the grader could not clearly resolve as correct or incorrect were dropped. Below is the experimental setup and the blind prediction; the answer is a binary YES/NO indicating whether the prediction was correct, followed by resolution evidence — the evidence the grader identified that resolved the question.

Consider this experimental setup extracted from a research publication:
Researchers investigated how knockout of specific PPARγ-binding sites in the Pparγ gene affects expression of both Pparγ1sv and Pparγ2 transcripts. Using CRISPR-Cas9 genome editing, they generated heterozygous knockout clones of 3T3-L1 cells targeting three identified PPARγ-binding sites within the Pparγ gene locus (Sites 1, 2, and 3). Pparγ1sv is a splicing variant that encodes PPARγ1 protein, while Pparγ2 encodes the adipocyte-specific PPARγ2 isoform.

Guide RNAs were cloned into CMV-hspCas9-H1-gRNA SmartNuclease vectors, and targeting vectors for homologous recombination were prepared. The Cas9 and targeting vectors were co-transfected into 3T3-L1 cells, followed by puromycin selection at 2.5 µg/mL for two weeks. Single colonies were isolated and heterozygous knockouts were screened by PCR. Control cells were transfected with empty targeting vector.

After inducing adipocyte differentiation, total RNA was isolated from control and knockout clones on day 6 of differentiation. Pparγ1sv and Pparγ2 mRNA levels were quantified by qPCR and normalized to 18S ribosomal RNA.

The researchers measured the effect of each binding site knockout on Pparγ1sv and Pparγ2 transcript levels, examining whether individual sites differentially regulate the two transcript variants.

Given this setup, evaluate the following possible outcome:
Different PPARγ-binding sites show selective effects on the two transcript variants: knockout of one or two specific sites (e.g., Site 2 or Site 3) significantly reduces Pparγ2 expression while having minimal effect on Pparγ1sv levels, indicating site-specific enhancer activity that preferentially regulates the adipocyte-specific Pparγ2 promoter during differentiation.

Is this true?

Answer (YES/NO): NO